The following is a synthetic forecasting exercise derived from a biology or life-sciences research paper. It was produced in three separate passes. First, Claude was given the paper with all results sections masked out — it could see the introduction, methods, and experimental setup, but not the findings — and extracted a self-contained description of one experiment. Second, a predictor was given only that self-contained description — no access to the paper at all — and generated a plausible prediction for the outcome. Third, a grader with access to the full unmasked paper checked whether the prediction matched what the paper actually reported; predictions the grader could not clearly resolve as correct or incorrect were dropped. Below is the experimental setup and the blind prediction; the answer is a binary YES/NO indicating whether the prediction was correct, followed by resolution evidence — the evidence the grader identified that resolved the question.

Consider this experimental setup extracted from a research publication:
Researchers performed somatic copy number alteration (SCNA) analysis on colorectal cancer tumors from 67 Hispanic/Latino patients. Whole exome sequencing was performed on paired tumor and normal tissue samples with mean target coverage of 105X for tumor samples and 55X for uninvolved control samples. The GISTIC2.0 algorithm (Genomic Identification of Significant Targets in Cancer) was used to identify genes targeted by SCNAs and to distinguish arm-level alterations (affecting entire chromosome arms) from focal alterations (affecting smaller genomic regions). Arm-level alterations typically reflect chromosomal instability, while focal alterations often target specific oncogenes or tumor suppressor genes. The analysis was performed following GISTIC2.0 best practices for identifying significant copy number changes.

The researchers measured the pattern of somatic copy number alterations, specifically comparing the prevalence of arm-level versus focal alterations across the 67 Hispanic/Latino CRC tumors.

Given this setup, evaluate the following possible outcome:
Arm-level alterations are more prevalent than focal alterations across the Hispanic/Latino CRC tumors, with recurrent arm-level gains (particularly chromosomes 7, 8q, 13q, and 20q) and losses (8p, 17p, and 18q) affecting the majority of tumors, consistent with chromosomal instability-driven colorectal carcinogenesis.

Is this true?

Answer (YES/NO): NO